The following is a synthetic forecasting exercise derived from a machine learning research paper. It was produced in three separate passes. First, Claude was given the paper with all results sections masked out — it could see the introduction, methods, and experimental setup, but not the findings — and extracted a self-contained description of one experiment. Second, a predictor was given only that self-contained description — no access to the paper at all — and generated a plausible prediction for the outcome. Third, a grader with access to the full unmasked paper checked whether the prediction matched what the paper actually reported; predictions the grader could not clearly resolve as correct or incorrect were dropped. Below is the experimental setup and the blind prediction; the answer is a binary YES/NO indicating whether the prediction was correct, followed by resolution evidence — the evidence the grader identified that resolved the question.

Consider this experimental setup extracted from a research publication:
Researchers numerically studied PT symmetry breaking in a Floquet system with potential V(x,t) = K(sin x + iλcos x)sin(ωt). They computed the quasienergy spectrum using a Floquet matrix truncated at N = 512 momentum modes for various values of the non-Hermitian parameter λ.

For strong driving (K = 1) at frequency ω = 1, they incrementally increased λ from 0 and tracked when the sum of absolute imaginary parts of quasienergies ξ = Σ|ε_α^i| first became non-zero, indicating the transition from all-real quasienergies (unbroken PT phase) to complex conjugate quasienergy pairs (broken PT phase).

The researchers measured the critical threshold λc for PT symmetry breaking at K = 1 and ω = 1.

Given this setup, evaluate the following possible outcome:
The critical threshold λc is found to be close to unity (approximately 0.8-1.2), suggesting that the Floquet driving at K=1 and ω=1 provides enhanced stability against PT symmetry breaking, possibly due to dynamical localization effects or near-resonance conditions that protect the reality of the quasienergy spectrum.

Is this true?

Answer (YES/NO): YES